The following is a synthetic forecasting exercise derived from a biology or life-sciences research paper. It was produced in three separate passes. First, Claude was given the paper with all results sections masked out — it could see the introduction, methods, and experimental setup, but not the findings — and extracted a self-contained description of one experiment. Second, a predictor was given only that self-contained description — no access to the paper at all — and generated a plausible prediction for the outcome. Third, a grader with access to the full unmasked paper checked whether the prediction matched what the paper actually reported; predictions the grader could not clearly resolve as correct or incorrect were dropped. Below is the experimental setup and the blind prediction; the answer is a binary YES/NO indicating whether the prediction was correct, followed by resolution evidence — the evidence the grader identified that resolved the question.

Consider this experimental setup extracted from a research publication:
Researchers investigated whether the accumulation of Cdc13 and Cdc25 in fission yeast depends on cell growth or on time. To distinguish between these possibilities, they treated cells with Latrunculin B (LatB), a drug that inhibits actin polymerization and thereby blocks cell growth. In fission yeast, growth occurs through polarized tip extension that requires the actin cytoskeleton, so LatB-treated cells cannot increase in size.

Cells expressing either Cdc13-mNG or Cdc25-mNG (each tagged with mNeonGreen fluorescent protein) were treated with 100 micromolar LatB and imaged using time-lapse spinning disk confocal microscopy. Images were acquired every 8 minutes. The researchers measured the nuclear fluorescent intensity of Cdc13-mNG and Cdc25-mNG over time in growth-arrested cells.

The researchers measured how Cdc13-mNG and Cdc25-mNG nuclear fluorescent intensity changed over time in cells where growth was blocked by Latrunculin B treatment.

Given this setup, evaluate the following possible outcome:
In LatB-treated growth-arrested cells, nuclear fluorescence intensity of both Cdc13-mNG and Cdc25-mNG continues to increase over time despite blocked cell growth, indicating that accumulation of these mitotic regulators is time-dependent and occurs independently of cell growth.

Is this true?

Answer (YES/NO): NO